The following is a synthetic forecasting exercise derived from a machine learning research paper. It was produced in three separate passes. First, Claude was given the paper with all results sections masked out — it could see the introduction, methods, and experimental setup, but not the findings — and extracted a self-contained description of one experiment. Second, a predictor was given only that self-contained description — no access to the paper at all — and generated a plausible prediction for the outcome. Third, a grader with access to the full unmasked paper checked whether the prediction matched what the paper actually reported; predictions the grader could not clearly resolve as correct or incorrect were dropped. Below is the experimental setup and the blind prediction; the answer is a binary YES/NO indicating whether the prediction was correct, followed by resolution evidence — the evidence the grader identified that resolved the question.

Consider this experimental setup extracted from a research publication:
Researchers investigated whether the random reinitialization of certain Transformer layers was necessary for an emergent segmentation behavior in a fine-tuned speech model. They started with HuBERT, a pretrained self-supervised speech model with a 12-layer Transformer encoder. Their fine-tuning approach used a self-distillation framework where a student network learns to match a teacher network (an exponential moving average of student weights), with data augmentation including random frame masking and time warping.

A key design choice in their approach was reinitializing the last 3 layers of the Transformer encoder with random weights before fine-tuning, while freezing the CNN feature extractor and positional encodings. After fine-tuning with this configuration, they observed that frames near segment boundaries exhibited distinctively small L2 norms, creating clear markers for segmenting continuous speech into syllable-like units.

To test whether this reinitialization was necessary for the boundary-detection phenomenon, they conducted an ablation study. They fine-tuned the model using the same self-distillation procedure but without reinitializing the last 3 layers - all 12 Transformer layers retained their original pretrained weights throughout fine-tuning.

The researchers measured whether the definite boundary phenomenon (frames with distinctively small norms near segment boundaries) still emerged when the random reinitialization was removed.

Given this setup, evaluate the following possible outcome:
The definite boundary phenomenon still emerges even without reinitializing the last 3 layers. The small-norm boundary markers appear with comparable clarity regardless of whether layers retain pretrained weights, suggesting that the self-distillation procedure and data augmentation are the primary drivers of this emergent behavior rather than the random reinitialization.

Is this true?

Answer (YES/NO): NO